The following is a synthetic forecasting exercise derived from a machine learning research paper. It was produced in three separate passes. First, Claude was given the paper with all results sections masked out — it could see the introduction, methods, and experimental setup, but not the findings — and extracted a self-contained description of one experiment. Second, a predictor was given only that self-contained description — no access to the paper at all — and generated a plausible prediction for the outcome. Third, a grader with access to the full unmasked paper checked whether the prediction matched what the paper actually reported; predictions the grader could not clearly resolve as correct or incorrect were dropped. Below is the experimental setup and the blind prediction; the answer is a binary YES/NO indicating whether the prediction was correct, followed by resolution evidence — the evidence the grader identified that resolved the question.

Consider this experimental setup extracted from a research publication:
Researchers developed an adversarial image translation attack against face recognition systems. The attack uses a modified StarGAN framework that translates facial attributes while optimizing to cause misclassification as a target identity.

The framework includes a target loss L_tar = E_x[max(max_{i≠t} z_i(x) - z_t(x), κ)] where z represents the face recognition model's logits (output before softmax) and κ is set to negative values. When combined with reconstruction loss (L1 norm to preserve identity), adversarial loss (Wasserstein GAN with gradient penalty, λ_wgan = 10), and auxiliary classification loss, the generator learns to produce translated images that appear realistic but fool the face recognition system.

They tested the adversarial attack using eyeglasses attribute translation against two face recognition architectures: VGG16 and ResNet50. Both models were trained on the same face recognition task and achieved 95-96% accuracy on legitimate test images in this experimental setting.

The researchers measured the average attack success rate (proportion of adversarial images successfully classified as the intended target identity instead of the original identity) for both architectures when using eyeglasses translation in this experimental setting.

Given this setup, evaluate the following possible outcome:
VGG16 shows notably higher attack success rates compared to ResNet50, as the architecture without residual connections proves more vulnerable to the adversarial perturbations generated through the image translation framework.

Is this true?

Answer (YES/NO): NO